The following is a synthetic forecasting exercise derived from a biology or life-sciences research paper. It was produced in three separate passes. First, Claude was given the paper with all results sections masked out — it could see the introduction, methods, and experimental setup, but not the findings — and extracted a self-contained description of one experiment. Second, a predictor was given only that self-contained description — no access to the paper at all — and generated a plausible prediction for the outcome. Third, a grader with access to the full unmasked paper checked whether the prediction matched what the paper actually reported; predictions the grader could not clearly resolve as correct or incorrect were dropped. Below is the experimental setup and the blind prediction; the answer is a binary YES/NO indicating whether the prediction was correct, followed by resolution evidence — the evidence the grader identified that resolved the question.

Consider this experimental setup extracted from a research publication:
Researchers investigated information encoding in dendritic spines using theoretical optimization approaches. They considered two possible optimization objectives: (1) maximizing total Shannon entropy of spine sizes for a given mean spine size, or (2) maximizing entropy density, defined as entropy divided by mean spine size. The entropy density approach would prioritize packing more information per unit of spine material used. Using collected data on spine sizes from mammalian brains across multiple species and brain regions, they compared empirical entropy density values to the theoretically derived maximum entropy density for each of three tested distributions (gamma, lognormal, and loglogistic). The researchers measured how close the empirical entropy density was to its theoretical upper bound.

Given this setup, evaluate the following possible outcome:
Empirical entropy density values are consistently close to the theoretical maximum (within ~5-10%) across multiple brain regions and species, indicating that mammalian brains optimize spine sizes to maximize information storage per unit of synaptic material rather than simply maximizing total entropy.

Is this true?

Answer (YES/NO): NO